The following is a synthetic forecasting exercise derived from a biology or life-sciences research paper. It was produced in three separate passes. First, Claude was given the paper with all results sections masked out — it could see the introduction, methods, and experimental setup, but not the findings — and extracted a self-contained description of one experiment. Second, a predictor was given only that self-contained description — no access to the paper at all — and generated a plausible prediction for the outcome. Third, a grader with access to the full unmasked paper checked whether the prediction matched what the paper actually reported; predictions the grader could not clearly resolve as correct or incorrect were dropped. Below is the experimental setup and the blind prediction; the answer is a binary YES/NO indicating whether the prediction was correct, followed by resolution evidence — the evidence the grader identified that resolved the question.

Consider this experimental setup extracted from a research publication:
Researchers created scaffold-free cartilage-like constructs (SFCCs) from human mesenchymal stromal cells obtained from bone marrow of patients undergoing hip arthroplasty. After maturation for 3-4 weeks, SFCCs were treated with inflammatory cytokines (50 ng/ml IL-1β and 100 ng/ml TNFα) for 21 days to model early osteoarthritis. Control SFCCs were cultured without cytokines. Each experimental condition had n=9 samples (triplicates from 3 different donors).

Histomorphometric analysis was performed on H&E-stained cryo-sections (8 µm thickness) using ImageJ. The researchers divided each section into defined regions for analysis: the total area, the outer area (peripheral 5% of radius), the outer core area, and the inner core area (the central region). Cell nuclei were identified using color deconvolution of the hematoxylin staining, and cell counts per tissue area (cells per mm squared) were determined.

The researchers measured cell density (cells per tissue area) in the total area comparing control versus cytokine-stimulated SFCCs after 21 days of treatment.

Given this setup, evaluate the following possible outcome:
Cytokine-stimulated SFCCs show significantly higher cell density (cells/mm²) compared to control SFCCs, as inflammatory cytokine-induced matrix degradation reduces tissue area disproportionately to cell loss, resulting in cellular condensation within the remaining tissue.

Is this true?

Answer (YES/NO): NO